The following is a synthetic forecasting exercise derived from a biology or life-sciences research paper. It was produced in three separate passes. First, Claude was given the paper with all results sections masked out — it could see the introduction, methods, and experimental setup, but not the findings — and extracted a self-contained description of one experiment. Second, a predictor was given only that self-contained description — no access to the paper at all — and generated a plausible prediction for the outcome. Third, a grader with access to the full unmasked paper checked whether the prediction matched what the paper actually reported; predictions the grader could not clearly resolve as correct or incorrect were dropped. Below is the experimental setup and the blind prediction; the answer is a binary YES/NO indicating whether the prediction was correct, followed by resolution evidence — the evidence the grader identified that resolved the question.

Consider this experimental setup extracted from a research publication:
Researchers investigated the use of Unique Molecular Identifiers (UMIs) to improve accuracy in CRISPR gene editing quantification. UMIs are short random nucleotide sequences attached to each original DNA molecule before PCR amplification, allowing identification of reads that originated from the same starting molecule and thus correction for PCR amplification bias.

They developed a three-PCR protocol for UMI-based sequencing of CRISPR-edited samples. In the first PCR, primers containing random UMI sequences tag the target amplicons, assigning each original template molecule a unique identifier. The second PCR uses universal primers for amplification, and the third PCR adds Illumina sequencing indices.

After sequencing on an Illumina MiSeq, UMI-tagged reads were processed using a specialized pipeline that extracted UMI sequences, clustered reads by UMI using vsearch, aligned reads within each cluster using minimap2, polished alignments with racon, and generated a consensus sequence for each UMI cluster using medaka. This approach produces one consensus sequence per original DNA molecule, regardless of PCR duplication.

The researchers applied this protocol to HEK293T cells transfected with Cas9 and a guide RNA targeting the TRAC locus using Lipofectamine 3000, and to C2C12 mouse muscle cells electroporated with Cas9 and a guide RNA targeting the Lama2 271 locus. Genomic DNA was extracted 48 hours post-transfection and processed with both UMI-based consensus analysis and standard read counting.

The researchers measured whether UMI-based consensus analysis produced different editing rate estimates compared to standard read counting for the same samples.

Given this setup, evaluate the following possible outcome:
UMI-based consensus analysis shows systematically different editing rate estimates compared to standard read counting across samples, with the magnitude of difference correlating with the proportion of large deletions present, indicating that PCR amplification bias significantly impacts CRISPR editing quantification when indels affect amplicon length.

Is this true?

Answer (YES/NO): NO